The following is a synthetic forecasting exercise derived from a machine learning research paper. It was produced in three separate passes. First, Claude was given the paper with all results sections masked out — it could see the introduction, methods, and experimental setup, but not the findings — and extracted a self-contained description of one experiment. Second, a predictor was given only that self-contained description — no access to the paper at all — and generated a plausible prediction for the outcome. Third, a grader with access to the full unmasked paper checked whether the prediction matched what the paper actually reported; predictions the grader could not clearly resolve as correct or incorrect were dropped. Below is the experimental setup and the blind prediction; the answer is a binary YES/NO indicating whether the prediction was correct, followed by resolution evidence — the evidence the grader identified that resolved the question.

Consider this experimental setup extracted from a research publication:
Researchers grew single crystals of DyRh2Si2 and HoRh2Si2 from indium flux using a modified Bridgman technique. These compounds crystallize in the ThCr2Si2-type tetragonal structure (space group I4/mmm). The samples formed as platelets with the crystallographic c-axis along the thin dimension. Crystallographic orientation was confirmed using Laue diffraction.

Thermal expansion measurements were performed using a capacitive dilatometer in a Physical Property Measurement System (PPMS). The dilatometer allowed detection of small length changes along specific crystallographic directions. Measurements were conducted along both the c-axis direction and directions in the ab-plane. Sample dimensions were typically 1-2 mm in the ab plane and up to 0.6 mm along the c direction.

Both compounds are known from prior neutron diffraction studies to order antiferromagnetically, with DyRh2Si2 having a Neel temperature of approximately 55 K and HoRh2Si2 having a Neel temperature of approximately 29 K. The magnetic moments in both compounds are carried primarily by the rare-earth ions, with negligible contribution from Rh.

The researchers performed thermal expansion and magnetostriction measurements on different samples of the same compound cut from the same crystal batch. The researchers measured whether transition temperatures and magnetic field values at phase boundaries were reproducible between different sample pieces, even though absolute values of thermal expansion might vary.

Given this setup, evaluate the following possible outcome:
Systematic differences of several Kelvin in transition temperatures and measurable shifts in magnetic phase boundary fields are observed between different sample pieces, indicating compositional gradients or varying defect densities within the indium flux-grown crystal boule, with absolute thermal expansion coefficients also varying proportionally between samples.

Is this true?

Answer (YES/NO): NO